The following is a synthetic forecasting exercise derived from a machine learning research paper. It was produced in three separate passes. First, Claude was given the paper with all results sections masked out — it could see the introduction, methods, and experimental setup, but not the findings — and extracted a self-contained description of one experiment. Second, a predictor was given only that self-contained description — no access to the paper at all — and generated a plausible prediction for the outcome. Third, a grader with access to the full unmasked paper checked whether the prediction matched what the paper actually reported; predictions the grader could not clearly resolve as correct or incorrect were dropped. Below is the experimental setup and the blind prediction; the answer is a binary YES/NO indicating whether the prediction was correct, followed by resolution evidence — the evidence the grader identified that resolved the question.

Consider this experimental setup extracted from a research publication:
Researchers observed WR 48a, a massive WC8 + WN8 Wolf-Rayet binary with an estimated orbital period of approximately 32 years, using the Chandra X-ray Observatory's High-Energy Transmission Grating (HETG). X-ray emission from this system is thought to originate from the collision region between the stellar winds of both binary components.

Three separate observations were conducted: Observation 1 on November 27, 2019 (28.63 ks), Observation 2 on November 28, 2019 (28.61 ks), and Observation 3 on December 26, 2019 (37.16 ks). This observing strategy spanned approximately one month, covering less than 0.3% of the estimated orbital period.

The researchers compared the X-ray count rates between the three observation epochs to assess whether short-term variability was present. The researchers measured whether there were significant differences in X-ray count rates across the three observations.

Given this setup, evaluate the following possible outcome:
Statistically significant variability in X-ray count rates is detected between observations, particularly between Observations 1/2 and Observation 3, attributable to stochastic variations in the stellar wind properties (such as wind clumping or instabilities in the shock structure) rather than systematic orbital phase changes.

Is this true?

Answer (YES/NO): NO